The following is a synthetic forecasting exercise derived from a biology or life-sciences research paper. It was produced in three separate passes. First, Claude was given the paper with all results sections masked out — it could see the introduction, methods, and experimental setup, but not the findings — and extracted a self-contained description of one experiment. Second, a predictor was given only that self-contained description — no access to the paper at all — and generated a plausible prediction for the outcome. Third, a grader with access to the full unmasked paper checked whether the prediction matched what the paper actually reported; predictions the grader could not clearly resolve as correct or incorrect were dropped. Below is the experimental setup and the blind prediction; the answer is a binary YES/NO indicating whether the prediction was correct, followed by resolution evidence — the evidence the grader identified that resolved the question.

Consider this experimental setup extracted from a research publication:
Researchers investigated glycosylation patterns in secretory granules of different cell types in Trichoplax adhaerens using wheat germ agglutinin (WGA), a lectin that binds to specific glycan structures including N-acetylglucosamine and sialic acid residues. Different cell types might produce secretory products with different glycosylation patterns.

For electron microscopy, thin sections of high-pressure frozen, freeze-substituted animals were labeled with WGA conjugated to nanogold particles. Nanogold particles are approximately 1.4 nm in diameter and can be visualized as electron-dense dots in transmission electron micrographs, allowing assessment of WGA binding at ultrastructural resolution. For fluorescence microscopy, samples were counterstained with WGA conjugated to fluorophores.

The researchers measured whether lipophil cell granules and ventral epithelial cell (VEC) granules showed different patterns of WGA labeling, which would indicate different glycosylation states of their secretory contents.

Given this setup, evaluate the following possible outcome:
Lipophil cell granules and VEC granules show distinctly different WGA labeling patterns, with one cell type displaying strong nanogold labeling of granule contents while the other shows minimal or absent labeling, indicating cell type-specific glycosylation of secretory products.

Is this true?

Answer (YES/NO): NO